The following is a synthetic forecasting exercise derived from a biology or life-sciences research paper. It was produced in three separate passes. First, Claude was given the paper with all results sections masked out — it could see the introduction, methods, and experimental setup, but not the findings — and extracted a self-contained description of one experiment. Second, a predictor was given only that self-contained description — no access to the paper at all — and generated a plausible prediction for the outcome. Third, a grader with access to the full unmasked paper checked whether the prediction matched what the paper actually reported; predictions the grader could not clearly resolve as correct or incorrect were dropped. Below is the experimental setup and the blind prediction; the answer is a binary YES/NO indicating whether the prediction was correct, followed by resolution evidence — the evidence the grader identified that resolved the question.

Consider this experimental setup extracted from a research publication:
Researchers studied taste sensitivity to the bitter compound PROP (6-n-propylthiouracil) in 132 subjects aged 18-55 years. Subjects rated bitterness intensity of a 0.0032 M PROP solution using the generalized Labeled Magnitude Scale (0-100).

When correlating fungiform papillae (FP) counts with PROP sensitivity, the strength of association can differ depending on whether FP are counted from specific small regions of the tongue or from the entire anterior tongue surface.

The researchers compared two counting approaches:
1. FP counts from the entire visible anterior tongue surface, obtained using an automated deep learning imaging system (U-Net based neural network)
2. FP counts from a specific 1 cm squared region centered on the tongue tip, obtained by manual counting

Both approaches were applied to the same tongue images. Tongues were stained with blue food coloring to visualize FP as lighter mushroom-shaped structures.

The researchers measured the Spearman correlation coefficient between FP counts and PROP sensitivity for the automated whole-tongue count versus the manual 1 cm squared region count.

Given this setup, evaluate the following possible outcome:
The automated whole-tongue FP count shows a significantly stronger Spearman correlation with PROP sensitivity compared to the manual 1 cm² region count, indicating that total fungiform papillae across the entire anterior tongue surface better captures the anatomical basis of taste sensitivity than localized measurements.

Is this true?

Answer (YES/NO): NO